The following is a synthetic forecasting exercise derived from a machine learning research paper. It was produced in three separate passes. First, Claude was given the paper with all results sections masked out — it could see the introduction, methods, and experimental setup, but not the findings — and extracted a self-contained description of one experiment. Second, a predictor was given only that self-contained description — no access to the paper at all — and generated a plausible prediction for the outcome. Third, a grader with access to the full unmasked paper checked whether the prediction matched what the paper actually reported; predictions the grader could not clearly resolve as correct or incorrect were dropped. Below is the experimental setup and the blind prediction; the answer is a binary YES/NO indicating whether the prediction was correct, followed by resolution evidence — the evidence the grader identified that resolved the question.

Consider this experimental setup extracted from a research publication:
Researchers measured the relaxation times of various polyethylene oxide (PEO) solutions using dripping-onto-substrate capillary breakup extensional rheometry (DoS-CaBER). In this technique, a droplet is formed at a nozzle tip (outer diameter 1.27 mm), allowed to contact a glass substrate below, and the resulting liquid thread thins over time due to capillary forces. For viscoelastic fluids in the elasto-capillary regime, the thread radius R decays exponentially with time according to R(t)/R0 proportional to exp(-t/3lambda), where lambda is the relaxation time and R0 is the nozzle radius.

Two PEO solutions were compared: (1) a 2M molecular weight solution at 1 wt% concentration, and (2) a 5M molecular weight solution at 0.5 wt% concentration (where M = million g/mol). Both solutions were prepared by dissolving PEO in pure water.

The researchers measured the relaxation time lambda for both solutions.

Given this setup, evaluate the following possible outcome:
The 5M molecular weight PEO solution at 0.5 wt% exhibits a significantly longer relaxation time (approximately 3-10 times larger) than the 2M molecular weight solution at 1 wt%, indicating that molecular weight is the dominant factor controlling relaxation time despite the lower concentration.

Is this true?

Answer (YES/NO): NO